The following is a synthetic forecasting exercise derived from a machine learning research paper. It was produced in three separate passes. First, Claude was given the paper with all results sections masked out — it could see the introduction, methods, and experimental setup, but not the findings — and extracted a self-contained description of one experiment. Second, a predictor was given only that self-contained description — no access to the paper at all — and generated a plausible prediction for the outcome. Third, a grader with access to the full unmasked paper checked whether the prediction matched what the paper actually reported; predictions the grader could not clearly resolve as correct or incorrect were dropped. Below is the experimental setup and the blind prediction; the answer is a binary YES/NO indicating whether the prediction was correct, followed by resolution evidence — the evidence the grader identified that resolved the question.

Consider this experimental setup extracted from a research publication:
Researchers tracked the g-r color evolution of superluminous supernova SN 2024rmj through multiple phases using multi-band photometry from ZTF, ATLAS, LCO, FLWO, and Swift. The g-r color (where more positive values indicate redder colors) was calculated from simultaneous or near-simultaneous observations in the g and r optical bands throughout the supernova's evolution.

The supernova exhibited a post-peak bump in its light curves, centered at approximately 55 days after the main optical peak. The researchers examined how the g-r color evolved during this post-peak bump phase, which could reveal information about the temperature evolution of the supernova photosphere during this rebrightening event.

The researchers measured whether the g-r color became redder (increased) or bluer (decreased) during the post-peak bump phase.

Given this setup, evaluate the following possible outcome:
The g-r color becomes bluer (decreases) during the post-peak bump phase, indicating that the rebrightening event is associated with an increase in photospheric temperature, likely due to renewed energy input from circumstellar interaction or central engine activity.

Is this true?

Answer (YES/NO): NO